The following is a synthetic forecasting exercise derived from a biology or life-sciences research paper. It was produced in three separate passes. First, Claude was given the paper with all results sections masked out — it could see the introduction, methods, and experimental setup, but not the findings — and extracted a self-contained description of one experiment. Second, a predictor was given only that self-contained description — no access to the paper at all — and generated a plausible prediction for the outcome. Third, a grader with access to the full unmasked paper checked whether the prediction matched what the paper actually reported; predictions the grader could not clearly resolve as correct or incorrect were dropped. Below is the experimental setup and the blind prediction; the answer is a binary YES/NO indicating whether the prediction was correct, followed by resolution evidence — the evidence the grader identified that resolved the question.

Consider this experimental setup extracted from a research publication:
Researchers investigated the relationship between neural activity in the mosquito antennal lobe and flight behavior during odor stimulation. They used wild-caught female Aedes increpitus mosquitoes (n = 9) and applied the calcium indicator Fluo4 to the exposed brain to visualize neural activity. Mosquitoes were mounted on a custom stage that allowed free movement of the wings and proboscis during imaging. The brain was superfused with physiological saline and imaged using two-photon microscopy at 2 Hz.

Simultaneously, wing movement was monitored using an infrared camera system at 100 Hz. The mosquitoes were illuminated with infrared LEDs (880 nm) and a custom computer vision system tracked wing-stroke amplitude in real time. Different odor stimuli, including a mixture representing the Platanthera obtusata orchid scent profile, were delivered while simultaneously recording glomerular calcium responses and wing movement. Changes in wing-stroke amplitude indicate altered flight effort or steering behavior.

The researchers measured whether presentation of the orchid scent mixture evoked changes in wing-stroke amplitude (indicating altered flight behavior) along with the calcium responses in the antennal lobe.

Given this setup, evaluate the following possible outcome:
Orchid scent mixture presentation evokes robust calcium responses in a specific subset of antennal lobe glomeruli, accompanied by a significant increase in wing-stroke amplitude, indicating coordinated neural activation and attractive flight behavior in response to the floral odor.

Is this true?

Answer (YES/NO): YES